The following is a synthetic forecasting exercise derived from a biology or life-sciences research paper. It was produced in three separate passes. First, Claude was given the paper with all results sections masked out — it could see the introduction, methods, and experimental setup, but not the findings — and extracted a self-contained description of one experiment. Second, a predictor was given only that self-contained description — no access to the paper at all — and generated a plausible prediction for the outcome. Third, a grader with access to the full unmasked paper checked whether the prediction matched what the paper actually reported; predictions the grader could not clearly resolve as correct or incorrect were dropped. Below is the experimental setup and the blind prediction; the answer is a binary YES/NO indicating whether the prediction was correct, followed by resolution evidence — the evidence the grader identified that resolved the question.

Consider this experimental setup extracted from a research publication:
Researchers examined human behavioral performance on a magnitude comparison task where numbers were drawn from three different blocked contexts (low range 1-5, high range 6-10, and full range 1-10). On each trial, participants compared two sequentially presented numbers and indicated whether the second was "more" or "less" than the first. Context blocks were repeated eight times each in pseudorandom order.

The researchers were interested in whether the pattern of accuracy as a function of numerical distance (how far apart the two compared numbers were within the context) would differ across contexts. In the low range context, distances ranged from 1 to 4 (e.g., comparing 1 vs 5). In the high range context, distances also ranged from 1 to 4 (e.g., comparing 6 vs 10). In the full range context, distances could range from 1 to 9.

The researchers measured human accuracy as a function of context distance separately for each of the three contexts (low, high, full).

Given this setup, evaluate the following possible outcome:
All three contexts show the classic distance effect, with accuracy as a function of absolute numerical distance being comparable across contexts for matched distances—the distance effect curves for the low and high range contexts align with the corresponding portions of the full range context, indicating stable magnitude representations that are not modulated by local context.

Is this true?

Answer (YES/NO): NO